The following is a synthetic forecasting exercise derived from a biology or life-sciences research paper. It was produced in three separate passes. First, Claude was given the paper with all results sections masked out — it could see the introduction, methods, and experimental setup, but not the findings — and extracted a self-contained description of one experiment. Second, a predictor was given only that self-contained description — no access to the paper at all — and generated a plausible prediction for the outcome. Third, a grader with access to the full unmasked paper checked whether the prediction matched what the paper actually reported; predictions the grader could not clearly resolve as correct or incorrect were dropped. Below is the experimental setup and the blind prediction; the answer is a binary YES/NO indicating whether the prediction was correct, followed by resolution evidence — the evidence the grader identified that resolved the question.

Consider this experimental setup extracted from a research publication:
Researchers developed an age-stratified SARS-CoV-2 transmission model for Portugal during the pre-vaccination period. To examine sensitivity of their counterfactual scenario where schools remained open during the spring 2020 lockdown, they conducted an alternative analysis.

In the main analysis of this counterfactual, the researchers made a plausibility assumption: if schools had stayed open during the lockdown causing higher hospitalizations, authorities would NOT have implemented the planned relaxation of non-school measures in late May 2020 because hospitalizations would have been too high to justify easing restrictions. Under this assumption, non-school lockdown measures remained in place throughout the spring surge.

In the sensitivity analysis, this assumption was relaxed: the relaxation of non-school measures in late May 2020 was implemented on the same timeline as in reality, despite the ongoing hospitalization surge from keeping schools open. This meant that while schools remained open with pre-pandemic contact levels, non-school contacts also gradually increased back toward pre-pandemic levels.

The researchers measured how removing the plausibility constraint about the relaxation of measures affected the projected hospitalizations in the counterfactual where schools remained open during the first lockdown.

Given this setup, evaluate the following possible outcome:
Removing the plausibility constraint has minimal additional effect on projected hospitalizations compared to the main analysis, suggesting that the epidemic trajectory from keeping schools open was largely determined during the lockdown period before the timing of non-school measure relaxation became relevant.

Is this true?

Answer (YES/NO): NO